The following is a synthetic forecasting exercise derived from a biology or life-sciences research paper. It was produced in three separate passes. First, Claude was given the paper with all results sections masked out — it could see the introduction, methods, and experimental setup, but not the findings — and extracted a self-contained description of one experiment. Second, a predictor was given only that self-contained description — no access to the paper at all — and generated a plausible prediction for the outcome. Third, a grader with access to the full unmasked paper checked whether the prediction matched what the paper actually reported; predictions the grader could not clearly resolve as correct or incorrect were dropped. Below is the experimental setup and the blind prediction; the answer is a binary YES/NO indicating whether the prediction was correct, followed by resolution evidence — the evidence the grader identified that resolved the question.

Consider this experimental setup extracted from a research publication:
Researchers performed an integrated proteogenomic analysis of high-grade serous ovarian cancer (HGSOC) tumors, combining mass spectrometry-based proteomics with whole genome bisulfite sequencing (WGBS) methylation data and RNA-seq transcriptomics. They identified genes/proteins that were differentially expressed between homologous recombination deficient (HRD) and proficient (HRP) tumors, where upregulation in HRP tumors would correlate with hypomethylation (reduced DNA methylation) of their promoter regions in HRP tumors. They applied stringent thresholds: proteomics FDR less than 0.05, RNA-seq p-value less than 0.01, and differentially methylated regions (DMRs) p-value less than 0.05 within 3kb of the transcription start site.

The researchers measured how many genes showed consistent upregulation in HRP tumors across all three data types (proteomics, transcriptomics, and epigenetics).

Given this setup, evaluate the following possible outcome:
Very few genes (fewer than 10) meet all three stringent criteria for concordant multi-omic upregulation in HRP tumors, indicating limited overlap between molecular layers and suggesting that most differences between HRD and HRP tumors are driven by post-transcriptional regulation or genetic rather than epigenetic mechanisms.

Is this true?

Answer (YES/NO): YES